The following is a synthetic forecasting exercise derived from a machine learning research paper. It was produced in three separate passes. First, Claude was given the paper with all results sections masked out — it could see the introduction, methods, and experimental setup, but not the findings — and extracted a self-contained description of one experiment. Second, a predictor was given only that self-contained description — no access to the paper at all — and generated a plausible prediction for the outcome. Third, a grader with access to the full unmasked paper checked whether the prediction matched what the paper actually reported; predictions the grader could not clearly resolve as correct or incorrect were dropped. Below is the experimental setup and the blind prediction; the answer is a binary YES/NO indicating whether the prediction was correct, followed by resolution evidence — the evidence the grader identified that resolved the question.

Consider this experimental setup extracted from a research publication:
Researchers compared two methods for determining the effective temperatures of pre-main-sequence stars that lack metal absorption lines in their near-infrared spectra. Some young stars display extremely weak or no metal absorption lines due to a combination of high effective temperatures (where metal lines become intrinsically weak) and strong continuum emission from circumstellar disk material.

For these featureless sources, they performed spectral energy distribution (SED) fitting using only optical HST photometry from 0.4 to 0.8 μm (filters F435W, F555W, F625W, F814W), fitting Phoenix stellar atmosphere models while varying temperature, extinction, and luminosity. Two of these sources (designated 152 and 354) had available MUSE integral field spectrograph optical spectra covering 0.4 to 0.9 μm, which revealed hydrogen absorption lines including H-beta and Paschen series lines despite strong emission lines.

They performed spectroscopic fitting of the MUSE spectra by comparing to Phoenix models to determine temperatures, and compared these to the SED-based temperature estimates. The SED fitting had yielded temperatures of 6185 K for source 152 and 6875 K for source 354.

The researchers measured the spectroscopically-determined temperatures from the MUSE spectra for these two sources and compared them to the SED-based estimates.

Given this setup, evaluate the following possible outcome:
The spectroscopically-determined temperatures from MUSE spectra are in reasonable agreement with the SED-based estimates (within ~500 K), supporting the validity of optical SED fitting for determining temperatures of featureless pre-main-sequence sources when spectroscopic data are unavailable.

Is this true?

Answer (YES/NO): NO